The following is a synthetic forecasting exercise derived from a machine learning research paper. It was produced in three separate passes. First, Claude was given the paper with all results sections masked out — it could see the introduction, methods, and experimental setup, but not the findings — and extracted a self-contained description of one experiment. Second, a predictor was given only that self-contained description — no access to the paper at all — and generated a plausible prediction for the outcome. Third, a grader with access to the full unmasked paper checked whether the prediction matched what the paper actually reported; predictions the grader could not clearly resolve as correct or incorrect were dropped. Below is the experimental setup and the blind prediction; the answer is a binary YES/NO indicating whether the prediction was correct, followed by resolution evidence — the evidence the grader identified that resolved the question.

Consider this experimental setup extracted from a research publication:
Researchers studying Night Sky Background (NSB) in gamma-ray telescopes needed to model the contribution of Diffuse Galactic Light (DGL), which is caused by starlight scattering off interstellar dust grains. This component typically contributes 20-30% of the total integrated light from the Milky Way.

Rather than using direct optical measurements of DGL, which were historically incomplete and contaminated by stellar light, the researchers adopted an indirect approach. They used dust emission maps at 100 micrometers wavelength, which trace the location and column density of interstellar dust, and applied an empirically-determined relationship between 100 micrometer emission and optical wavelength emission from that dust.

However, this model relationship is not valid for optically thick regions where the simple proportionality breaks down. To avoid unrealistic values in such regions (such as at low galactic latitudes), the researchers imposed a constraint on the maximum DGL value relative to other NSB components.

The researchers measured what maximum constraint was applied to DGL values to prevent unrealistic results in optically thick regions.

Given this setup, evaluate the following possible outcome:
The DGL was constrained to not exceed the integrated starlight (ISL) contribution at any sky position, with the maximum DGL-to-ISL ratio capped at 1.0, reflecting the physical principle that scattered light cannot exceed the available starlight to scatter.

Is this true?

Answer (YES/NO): NO